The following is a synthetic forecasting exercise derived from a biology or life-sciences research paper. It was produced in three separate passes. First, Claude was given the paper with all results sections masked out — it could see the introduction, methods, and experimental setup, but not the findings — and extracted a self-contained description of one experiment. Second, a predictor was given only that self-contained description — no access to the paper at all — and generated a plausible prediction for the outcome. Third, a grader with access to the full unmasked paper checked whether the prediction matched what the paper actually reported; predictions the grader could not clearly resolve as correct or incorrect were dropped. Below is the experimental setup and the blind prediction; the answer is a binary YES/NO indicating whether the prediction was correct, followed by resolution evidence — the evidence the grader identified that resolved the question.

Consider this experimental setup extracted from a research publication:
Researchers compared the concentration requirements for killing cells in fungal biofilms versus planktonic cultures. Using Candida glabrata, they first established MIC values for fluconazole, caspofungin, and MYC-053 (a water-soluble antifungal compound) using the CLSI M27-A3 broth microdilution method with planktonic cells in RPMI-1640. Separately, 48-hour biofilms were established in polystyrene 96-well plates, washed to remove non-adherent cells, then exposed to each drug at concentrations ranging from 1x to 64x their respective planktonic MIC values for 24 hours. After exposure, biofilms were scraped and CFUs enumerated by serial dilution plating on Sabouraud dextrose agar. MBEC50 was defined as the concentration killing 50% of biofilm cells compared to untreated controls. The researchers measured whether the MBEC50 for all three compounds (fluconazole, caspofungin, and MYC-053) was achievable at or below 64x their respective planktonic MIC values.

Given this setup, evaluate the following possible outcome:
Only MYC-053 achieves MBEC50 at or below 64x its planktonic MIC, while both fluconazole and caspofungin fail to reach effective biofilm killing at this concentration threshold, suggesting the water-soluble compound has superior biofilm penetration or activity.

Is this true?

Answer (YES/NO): NO